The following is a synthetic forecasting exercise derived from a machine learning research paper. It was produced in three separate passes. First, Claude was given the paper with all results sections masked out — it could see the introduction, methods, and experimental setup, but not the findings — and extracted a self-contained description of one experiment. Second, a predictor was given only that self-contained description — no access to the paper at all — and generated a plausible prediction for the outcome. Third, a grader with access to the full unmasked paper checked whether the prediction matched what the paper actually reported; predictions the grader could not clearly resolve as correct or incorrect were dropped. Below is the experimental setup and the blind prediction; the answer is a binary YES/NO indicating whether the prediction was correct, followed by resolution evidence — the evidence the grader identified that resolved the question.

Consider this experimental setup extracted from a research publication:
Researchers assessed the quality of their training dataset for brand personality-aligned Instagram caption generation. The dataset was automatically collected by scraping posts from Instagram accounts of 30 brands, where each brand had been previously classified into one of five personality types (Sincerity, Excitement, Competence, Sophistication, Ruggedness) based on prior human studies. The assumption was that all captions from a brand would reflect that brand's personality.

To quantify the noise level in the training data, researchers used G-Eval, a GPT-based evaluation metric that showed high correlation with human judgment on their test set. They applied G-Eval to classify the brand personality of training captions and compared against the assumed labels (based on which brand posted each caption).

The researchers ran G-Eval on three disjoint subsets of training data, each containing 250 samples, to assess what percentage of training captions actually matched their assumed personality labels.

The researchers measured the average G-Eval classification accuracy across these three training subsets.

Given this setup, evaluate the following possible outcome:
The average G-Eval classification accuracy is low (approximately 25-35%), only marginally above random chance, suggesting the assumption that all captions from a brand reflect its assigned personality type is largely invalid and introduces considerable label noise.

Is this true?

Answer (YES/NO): NO